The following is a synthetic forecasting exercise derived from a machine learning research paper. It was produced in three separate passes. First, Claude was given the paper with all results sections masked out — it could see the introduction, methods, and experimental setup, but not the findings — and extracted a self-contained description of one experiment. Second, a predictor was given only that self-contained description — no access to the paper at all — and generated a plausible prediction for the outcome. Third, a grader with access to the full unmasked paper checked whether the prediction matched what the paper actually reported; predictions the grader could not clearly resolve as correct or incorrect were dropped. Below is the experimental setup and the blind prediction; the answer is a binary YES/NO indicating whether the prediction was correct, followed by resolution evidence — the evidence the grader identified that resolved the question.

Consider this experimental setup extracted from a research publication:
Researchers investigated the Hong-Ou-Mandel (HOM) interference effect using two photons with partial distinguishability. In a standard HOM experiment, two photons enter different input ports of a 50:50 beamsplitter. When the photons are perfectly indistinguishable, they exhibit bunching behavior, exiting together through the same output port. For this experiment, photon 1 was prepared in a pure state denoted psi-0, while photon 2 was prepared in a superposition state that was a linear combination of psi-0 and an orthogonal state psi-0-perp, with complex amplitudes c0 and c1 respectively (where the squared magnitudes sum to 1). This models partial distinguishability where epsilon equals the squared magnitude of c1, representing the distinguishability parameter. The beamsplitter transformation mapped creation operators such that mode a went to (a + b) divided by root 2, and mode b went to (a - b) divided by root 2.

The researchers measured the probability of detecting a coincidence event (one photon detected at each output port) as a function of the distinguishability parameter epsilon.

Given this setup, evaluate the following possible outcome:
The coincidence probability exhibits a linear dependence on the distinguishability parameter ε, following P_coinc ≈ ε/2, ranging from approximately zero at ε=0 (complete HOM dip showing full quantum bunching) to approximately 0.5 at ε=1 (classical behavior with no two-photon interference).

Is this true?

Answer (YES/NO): YES